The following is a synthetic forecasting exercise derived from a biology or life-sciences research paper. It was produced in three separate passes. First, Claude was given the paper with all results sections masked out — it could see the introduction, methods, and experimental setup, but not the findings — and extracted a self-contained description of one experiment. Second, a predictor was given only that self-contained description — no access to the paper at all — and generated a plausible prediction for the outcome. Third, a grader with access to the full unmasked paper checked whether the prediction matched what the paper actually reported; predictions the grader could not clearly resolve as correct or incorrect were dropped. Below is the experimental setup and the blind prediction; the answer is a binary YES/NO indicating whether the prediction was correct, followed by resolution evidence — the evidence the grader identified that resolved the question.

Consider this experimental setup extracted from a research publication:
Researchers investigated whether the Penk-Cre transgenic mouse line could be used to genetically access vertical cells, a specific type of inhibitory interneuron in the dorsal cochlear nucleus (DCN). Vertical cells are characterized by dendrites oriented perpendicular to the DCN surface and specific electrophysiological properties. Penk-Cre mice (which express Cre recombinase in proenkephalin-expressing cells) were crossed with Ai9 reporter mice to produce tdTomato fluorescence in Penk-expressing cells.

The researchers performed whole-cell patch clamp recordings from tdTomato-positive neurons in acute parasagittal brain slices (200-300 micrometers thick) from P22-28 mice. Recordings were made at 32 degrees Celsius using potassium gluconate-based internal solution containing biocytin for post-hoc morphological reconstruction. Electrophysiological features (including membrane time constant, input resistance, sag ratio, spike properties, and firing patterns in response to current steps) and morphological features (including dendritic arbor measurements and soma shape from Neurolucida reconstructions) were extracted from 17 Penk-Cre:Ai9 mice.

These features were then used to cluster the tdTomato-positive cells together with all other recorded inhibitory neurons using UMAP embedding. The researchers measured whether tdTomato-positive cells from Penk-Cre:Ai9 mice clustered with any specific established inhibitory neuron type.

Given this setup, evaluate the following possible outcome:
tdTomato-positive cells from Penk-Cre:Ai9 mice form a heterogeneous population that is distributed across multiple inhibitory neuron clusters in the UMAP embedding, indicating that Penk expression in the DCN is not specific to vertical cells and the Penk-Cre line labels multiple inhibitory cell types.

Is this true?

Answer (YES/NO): NO